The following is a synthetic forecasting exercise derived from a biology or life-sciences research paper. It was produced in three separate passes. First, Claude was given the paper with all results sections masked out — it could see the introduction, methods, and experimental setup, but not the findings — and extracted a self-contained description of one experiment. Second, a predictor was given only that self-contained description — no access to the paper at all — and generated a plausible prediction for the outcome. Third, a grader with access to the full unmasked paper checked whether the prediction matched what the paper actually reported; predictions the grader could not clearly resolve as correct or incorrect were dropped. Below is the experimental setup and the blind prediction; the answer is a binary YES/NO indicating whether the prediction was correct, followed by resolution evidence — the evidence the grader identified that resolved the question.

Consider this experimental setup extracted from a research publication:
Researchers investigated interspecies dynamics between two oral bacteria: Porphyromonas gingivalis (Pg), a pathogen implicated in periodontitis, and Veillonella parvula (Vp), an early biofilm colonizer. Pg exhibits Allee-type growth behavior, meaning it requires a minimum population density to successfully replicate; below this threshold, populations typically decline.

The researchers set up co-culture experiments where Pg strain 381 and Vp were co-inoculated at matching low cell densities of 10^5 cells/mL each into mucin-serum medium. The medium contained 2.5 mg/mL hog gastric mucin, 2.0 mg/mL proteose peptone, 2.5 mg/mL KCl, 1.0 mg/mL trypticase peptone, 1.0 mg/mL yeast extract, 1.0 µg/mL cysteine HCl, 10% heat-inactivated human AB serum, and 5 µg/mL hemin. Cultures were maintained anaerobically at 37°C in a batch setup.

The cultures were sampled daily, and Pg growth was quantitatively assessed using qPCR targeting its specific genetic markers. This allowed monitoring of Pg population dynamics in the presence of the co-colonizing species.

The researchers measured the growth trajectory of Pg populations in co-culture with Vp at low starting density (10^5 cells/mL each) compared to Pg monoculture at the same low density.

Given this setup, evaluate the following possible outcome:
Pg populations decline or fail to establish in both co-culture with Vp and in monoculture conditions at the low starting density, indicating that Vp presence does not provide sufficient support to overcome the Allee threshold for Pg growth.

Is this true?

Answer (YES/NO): NO